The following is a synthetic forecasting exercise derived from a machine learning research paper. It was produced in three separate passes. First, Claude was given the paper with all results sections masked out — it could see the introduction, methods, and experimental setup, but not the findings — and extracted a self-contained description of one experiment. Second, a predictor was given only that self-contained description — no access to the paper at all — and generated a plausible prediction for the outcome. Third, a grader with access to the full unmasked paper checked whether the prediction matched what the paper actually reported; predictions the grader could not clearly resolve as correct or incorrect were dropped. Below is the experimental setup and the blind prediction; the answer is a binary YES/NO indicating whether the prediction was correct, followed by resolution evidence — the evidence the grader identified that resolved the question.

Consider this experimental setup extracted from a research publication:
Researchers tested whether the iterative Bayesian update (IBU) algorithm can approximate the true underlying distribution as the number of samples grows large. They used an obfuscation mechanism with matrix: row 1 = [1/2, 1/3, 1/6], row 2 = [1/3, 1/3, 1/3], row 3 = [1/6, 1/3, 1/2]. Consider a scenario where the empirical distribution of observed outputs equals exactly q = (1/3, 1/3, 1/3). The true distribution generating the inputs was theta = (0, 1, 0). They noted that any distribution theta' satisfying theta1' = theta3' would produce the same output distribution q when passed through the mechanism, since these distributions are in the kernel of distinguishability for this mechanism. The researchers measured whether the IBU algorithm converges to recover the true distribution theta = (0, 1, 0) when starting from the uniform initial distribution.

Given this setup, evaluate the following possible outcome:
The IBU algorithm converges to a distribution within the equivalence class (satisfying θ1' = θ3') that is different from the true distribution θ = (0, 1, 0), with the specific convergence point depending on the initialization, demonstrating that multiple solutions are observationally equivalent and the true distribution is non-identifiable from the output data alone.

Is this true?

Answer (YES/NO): YES